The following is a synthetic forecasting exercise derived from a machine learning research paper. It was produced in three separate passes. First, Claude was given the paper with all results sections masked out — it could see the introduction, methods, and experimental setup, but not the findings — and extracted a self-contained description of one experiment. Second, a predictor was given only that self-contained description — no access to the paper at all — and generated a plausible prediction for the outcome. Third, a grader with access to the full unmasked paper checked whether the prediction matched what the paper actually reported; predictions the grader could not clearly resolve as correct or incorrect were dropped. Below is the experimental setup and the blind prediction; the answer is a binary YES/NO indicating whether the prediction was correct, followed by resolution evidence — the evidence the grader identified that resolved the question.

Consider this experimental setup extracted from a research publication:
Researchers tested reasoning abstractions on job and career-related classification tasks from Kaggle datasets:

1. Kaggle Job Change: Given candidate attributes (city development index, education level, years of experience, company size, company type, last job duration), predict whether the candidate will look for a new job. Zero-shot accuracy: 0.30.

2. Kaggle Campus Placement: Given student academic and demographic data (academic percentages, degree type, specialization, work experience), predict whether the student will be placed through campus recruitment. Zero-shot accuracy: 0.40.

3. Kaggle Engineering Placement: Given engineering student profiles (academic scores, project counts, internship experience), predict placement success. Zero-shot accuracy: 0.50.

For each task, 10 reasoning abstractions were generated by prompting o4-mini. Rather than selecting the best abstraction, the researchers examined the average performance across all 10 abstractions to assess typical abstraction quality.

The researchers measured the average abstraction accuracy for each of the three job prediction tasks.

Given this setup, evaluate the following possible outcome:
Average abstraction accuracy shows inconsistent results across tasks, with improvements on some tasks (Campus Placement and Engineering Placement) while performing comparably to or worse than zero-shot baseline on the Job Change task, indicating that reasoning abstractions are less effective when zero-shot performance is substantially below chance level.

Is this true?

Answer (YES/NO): NO